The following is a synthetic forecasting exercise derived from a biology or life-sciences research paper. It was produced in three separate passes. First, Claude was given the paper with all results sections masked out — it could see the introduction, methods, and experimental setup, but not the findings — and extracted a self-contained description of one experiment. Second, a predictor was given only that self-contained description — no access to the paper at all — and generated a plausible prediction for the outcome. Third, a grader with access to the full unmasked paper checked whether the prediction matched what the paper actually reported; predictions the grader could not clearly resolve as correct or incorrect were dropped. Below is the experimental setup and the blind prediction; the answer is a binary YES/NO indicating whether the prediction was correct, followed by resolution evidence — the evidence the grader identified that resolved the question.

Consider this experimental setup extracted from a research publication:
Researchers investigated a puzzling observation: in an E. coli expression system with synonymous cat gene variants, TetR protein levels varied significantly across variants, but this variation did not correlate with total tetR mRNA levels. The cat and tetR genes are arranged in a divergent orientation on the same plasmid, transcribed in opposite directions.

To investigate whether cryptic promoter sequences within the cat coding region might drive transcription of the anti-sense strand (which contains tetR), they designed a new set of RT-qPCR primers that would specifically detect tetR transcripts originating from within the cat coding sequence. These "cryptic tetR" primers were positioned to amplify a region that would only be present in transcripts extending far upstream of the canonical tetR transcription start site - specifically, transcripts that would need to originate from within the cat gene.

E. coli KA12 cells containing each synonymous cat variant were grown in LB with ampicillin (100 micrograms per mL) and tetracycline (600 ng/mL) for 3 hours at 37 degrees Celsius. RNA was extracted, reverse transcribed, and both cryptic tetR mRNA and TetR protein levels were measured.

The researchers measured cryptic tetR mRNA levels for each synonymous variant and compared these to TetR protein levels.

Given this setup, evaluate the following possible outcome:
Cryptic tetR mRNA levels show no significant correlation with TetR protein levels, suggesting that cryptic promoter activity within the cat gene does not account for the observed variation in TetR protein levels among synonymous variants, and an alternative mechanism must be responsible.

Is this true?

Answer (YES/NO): NO